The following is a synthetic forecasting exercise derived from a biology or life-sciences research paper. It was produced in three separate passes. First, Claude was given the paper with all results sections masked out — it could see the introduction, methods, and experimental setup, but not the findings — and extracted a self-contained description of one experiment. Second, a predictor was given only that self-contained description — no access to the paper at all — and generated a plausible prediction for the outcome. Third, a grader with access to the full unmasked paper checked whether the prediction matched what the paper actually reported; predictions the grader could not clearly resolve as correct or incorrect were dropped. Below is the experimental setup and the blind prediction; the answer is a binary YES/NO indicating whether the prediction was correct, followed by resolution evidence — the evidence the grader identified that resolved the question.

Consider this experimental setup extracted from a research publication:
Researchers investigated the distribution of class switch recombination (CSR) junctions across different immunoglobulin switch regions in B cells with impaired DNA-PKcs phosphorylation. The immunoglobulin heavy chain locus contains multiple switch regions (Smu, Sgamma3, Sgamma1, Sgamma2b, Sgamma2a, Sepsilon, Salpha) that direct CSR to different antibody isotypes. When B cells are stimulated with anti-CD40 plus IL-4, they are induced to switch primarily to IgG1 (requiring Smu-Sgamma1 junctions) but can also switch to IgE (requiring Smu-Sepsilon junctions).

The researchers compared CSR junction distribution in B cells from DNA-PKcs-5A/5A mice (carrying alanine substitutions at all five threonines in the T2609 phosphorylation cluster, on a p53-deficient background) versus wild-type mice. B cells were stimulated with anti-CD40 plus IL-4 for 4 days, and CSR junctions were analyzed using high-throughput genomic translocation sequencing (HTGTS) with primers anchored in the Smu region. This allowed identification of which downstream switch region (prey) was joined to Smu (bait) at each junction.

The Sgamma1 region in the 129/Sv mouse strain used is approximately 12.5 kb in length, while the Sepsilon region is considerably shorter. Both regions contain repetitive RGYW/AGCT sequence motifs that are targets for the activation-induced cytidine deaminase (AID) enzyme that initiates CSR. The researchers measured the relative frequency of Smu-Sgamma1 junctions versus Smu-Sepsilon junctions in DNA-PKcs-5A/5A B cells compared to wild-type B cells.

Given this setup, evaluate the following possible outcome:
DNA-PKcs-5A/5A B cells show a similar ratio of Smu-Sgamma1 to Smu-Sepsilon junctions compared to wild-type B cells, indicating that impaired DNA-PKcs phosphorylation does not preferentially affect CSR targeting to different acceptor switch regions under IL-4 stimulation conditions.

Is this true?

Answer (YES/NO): NO